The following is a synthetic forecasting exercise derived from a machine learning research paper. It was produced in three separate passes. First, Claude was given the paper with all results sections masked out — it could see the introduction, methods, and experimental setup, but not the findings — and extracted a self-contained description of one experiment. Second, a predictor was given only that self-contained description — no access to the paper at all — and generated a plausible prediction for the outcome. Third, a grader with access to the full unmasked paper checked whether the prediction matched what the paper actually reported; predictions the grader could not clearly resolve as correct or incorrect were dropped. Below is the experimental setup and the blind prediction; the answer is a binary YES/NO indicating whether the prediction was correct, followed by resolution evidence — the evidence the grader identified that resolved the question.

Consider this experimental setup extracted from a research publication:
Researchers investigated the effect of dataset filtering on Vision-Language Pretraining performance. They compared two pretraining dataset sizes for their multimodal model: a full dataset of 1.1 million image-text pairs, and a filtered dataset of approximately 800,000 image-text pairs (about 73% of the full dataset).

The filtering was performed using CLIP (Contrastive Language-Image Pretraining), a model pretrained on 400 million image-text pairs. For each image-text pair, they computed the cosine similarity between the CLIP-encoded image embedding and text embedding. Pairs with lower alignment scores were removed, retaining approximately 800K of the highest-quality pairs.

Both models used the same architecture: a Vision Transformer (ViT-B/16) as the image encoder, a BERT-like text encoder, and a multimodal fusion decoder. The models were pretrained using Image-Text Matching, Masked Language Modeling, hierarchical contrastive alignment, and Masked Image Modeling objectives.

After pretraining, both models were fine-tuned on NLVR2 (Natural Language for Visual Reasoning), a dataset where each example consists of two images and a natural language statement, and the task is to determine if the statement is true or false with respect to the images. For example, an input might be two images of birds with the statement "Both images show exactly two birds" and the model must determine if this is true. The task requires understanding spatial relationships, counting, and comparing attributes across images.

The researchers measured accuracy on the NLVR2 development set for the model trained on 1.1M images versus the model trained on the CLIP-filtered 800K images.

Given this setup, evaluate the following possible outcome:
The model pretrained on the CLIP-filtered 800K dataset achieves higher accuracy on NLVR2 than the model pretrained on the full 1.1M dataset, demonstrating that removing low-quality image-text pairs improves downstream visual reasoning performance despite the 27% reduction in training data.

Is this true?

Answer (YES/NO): YES